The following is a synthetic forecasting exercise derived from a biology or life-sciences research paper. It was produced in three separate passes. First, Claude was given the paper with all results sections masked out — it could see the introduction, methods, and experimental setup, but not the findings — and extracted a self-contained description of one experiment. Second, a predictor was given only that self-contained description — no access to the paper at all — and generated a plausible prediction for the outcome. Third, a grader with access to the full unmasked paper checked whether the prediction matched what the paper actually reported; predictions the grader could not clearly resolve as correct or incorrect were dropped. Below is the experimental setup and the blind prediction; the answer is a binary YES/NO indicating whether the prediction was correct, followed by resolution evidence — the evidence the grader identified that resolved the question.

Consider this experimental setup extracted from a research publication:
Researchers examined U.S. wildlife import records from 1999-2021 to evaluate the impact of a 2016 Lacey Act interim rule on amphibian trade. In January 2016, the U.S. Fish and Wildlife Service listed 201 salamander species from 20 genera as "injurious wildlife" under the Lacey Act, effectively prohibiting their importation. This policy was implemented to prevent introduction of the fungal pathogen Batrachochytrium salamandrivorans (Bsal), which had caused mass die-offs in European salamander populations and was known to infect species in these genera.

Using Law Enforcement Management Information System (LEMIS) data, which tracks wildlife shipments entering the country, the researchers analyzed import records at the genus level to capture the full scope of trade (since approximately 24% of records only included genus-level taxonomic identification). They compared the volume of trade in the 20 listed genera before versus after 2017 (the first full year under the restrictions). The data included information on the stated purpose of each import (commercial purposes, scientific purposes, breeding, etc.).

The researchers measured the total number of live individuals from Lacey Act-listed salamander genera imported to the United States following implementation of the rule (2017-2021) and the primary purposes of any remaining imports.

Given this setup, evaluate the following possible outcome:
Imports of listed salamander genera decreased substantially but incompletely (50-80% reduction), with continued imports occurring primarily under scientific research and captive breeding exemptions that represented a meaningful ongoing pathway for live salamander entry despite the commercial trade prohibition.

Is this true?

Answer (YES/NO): NO